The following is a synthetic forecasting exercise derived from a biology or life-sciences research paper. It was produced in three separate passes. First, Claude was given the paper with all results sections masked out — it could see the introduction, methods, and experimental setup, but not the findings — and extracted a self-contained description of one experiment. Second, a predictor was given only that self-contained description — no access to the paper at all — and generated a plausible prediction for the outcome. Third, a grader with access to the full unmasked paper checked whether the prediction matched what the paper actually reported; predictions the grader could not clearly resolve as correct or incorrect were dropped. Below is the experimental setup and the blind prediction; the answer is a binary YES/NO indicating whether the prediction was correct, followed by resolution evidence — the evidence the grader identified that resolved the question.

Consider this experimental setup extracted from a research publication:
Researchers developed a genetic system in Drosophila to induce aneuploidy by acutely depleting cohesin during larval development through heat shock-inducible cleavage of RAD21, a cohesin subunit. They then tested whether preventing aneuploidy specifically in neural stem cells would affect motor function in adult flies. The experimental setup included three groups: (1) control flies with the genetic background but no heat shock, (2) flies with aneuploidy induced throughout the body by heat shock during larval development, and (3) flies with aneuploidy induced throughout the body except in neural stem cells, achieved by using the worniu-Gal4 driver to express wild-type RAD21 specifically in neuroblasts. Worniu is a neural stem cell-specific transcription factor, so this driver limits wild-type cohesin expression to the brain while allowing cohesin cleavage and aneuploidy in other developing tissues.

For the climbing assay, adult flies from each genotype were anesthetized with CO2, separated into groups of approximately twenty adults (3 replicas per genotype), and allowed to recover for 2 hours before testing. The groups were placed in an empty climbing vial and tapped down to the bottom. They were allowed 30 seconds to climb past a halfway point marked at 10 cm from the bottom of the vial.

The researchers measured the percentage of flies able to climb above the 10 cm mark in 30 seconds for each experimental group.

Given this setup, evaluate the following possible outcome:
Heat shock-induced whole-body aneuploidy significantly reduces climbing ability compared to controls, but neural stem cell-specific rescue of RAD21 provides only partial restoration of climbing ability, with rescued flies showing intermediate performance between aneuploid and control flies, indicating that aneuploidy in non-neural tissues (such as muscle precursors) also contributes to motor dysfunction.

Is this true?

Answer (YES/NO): NO